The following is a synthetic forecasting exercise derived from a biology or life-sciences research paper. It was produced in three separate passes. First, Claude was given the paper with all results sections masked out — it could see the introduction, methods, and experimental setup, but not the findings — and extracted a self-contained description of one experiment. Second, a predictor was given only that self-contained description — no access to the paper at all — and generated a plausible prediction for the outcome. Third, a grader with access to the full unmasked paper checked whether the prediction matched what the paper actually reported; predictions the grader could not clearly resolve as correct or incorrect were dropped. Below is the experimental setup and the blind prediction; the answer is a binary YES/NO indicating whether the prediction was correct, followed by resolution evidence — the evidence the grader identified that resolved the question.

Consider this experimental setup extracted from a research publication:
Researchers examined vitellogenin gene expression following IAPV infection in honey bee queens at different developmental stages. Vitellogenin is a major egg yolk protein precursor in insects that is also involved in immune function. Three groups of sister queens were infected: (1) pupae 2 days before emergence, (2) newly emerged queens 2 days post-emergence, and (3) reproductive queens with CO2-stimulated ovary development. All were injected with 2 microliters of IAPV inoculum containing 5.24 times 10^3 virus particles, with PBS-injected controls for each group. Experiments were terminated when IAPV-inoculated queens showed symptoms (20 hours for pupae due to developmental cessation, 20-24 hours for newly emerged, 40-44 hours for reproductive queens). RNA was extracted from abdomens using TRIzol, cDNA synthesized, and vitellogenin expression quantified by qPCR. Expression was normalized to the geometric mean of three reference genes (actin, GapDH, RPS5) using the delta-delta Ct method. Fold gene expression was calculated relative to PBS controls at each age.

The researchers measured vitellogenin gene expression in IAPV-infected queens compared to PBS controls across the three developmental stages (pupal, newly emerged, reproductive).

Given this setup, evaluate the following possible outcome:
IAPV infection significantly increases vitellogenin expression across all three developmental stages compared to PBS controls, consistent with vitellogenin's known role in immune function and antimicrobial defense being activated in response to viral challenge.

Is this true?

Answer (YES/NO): NO